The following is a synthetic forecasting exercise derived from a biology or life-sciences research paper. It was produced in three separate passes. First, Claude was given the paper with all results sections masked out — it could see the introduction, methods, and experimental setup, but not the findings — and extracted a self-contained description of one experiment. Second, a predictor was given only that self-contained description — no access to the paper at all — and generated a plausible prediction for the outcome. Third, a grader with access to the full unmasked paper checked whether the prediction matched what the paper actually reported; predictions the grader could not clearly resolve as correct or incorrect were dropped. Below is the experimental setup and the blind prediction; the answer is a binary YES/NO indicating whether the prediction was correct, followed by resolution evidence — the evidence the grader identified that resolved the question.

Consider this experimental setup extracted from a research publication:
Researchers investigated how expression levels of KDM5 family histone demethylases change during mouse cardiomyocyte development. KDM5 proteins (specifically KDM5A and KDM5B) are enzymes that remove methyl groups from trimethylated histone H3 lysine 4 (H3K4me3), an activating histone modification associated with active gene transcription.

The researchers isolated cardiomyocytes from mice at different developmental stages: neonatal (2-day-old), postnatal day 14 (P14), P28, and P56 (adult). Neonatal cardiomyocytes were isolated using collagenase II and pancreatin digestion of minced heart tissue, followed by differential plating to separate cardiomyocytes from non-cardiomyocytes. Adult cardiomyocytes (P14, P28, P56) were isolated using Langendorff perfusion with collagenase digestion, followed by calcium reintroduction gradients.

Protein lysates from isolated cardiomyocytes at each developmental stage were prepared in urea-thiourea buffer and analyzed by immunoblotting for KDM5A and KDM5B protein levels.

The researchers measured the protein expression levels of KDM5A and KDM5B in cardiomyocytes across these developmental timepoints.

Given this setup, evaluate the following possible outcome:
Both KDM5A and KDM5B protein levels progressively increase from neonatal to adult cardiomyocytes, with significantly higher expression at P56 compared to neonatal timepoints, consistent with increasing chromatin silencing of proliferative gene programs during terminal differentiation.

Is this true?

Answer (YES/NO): NO